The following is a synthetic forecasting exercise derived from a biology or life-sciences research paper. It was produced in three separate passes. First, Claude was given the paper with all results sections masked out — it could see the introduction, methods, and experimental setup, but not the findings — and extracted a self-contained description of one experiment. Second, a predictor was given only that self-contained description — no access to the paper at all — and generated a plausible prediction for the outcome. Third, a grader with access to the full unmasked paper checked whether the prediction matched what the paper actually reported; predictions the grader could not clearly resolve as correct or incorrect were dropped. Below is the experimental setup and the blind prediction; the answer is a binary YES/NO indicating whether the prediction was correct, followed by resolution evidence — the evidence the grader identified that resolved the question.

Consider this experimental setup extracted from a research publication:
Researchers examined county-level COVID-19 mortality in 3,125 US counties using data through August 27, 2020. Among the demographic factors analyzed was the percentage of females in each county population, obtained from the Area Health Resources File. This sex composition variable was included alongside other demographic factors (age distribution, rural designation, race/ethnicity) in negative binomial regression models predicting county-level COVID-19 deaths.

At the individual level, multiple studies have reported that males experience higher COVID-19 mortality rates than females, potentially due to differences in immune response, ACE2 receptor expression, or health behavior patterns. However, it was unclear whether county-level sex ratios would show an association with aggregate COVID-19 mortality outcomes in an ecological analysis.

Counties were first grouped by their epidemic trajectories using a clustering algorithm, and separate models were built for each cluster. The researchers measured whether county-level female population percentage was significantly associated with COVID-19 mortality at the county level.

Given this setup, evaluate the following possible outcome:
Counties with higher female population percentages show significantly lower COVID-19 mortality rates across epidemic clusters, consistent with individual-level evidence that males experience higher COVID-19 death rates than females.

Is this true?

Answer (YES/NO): NO